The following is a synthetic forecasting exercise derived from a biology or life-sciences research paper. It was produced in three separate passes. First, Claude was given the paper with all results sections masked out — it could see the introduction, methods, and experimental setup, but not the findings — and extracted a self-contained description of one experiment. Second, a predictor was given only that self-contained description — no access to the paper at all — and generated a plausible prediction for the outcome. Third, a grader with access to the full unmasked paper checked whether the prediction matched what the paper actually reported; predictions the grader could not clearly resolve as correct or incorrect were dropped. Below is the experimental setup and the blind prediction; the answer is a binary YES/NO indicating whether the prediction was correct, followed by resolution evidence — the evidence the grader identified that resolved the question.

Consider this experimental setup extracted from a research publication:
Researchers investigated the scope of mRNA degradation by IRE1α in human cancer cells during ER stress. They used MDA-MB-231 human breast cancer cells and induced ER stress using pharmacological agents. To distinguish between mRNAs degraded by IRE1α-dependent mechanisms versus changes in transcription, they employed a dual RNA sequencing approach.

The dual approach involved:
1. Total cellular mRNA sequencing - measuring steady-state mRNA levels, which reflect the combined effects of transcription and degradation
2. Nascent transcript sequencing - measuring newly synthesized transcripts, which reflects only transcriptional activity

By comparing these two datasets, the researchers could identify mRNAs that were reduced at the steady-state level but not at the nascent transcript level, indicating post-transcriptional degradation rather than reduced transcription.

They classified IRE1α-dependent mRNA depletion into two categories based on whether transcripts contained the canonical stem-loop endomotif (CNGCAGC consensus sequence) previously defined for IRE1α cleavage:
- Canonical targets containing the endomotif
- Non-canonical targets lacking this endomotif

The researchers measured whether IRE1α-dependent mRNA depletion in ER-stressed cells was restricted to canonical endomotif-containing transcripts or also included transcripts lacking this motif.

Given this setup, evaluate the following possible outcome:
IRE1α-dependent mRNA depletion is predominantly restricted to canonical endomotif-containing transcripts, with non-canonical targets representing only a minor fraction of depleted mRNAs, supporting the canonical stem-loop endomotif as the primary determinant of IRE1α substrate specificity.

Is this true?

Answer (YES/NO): NO